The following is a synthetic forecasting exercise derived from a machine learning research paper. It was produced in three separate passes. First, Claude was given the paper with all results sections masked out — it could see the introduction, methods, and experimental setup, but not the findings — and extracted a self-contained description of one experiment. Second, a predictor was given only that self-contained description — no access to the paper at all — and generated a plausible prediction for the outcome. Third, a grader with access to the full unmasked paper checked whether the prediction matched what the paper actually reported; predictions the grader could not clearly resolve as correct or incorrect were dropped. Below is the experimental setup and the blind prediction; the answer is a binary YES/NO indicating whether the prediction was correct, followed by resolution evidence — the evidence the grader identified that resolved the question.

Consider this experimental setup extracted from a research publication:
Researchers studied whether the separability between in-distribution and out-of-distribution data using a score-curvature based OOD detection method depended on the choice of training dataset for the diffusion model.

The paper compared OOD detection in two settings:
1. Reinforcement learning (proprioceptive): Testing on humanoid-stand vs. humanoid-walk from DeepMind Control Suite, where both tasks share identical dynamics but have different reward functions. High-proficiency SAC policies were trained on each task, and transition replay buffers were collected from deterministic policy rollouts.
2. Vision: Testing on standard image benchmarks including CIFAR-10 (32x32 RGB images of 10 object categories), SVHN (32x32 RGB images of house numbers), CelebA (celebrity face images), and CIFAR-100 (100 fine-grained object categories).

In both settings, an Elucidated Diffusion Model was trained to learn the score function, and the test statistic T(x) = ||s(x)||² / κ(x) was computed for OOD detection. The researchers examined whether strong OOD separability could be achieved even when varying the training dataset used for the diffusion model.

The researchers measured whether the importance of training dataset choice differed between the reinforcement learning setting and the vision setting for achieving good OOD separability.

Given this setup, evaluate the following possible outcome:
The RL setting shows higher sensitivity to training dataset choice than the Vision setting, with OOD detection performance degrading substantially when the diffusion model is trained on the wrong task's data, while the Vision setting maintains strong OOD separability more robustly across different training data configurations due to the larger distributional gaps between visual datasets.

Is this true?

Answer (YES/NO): NO